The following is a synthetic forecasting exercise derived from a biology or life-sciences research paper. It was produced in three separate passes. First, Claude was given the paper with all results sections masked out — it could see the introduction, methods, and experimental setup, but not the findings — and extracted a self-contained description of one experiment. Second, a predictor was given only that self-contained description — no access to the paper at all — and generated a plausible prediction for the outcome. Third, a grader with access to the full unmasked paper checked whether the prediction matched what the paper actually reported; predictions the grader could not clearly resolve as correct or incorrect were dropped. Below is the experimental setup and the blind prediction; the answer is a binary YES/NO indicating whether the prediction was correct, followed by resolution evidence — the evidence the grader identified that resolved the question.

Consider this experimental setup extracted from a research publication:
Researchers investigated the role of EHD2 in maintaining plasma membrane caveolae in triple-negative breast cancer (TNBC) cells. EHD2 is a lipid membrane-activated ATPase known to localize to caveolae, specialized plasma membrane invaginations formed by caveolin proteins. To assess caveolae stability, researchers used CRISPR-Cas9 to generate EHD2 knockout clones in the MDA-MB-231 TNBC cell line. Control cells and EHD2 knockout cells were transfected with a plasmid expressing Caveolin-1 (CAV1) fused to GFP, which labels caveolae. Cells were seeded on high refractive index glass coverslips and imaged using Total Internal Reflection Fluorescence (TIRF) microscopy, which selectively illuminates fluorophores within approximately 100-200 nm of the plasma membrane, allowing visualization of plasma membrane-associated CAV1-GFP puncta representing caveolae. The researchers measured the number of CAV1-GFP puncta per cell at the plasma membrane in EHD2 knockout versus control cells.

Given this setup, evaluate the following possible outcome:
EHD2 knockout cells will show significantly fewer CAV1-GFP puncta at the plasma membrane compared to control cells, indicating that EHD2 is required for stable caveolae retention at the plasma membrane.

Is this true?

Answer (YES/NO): YES